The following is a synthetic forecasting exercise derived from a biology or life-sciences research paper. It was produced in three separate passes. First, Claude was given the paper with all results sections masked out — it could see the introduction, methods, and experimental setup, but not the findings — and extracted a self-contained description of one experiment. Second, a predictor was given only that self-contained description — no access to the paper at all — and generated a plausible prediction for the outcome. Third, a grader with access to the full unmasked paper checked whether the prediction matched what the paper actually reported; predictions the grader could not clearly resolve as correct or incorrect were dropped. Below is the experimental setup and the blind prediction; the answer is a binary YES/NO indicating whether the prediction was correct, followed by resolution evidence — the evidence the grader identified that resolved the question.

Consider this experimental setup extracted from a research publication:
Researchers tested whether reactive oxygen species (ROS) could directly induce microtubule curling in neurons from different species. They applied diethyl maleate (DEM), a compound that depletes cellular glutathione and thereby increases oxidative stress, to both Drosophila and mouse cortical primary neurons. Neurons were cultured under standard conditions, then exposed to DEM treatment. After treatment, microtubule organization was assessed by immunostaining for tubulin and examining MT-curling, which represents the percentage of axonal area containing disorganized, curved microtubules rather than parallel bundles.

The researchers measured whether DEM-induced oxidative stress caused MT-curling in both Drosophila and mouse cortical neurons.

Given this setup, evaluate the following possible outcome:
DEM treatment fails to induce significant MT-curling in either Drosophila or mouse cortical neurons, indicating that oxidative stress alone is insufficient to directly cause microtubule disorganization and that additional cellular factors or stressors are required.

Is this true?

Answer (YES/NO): NO